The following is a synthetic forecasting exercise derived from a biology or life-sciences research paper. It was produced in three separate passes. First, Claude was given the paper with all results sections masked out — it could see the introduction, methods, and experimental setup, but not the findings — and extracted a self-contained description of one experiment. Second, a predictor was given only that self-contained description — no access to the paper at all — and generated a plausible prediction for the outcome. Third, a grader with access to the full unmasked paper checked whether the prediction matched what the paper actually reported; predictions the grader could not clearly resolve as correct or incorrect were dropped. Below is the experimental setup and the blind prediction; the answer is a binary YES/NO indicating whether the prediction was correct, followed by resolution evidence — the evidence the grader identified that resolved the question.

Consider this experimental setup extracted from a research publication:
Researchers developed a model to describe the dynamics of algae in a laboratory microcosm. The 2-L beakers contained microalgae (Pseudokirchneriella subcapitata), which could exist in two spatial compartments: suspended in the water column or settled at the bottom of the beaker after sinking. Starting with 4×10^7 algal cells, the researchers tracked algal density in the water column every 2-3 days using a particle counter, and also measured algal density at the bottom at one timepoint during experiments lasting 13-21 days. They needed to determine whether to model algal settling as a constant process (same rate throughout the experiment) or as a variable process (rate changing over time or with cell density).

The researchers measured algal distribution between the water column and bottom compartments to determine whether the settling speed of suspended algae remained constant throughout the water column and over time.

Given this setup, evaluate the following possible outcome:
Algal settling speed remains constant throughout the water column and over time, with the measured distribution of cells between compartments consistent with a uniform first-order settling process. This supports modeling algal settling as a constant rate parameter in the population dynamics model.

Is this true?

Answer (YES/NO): YES